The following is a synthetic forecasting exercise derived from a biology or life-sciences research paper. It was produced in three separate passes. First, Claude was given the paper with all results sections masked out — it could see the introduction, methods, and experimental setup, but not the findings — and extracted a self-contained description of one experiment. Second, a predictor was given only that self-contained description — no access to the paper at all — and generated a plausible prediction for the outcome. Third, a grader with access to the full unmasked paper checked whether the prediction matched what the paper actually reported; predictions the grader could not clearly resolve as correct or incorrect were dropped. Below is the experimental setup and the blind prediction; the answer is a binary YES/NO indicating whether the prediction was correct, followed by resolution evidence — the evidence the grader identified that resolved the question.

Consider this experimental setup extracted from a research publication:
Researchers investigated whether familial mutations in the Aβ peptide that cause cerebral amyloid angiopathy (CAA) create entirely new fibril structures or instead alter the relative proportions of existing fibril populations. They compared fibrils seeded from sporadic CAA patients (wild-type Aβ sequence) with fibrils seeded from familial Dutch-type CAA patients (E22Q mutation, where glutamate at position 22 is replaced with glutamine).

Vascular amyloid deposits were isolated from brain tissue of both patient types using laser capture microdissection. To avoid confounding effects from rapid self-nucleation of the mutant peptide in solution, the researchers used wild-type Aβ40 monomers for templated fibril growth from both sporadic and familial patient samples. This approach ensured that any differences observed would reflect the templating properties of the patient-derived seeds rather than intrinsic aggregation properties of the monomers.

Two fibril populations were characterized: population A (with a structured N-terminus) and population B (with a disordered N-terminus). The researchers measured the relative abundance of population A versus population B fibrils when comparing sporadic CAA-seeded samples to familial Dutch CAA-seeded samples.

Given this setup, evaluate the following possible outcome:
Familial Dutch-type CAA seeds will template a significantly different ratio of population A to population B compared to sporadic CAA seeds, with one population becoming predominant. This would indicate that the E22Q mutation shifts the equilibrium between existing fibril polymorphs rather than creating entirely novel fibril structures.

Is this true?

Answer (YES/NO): YES